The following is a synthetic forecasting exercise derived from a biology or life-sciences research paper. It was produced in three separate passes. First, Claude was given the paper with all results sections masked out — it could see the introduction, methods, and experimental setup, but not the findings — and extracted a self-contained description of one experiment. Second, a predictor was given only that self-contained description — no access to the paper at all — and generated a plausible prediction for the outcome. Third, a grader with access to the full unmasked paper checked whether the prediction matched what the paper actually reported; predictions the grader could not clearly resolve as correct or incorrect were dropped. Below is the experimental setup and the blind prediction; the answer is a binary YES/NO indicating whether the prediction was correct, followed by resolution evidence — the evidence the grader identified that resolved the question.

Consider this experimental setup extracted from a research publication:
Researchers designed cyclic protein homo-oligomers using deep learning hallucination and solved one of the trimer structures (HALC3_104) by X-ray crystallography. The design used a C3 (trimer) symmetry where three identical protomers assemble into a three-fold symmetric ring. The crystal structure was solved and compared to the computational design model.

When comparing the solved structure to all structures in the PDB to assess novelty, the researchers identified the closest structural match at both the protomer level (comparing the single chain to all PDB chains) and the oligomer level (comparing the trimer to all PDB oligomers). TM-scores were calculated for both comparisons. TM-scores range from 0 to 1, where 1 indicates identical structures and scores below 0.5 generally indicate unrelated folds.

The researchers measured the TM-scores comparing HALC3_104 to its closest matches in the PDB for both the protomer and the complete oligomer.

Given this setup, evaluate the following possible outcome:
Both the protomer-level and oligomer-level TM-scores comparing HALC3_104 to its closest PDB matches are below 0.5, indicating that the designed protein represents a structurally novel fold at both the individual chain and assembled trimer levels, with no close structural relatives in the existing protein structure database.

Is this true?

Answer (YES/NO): NO